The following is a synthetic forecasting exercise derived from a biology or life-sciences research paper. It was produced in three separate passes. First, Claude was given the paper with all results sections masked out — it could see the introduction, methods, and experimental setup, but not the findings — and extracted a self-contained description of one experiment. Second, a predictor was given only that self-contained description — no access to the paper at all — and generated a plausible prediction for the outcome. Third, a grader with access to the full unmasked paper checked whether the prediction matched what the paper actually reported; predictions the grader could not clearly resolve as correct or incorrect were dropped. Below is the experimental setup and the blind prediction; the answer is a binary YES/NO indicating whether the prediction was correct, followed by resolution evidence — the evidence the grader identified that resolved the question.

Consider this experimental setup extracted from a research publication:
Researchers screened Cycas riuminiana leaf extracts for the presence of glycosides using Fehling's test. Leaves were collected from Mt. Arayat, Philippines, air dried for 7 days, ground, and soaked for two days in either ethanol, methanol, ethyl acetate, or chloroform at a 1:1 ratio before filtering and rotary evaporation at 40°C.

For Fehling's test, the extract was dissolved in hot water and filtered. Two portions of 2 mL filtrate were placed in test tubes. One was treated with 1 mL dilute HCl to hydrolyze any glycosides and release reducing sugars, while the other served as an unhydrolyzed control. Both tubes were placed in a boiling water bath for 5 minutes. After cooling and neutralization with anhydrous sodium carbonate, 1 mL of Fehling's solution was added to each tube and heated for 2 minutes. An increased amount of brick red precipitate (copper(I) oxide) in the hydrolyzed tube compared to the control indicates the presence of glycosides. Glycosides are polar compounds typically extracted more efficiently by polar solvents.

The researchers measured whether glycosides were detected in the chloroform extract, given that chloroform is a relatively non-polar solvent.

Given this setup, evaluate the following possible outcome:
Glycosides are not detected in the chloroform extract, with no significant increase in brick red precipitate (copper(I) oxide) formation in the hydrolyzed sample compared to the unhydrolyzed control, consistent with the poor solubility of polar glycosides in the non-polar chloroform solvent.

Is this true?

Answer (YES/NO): NO